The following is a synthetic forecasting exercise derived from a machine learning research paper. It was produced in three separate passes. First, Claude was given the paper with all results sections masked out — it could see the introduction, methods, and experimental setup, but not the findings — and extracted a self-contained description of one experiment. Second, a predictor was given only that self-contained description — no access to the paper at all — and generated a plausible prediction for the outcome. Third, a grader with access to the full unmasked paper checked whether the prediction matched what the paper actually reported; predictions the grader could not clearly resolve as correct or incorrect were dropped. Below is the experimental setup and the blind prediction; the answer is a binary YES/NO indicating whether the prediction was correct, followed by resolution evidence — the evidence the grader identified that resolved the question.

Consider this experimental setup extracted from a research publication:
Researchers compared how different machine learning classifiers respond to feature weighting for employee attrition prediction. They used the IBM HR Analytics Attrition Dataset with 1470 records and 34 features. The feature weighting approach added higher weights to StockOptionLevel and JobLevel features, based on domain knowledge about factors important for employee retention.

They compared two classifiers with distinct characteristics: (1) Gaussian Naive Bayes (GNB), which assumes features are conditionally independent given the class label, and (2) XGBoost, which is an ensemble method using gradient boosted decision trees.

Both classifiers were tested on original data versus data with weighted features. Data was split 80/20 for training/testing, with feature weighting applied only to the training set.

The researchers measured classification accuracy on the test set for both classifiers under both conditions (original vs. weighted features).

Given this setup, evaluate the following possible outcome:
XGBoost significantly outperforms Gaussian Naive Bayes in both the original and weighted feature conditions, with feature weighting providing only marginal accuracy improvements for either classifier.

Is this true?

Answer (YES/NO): YES